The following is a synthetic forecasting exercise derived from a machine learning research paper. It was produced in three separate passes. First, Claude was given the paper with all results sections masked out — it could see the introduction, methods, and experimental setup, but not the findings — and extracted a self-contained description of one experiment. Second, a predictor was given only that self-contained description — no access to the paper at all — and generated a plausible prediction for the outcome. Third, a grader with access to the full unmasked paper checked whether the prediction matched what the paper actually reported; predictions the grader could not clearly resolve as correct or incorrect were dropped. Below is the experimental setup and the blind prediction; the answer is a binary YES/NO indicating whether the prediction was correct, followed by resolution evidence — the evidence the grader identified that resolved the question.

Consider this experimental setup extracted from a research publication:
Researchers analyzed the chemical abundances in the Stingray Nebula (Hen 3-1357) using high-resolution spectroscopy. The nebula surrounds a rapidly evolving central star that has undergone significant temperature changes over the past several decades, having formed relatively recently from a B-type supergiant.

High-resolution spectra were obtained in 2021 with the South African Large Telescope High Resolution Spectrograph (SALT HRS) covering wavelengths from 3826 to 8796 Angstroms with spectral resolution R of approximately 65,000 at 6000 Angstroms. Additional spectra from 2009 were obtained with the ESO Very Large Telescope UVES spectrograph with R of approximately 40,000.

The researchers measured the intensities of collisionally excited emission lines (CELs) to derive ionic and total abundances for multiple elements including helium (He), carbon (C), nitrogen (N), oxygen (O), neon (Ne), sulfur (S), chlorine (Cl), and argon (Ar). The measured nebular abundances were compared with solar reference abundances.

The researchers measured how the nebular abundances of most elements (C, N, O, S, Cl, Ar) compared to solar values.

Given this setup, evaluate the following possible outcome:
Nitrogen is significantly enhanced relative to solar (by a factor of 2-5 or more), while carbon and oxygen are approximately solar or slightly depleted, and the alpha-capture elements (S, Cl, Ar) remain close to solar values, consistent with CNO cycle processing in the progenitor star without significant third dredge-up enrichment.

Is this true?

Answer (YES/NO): NO